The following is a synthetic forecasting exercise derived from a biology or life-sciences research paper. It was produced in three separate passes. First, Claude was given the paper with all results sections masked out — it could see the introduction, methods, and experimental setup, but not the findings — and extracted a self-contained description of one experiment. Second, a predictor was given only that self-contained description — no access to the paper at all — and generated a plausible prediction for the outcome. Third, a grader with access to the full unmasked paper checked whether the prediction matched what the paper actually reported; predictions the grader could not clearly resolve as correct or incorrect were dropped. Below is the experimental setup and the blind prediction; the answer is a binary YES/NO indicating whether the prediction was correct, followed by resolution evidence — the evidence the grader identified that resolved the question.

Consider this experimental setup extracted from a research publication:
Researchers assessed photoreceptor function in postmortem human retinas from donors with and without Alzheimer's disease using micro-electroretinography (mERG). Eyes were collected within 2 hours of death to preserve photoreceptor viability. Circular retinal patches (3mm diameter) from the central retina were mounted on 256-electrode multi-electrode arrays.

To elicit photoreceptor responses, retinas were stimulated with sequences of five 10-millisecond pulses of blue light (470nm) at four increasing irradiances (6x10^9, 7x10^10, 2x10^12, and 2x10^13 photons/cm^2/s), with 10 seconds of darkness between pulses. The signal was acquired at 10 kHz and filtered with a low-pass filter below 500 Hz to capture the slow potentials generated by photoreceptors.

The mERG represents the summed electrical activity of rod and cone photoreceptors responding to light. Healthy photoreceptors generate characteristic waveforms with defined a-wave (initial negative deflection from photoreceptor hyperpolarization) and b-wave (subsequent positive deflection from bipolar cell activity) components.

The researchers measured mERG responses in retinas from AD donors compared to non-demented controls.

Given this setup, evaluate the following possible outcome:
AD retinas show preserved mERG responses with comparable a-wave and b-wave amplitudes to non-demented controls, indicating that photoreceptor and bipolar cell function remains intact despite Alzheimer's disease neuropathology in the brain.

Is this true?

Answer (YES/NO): YES